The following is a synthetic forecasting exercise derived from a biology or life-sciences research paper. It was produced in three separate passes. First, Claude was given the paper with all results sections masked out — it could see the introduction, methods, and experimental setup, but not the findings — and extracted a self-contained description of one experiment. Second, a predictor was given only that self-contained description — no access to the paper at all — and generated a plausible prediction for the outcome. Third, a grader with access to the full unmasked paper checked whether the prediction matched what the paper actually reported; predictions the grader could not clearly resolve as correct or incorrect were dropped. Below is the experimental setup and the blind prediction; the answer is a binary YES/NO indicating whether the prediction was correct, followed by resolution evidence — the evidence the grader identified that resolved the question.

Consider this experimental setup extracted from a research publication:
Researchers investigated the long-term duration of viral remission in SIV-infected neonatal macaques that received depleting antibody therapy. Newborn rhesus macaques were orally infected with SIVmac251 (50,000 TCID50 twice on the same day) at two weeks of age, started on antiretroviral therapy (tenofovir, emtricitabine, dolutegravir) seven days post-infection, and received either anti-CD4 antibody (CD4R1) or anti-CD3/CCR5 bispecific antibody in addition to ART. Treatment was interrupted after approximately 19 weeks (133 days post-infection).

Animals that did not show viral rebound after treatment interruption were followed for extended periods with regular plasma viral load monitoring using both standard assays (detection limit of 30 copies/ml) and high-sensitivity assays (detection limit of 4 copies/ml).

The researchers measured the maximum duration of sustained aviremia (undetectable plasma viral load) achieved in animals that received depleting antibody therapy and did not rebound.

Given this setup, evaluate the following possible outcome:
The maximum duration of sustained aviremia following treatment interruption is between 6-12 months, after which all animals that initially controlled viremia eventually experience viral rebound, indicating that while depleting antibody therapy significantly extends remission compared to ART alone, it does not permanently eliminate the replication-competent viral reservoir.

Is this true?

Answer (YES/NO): NO